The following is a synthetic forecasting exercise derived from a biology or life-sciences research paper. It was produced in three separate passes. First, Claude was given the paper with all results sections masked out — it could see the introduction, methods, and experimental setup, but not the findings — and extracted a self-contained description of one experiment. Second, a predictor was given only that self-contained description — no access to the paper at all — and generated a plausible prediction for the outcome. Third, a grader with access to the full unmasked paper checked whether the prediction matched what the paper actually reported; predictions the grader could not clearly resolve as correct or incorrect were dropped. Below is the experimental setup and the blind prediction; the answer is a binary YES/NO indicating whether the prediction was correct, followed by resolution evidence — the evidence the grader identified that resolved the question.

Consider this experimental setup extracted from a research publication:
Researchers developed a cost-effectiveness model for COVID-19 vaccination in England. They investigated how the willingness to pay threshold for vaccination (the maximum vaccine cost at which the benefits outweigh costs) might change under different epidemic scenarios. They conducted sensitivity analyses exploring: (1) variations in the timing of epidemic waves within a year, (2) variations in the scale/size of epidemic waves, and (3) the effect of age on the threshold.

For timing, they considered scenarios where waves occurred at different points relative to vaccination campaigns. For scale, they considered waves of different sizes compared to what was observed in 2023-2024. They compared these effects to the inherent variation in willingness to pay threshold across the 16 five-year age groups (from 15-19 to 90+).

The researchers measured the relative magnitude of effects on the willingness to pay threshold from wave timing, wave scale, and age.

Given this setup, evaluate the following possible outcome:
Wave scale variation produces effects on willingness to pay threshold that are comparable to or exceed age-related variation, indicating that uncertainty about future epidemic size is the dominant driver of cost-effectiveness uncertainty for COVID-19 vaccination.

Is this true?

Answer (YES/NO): NO